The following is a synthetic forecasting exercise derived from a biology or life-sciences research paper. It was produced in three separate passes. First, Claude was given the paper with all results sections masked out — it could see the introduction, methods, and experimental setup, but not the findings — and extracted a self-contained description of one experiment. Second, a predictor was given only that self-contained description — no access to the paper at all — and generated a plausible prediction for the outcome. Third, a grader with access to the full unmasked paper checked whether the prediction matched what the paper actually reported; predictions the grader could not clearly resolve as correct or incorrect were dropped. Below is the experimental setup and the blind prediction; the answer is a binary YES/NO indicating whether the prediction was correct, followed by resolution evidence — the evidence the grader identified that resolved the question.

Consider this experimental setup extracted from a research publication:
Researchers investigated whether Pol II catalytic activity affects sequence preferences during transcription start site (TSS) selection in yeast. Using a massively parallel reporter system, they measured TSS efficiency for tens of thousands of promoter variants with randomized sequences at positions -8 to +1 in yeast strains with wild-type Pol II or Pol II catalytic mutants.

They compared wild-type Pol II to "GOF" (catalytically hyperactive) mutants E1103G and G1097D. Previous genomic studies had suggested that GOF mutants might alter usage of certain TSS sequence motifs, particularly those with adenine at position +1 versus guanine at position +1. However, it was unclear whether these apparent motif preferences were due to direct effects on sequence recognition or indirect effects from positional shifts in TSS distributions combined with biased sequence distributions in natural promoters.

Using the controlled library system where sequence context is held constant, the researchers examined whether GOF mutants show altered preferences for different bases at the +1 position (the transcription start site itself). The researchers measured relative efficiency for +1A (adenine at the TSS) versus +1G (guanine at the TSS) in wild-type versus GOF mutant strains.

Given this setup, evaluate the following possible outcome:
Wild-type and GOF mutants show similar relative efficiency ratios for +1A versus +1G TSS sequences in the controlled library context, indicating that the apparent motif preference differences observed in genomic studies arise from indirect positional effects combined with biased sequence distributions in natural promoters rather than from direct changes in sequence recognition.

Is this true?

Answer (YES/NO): NO